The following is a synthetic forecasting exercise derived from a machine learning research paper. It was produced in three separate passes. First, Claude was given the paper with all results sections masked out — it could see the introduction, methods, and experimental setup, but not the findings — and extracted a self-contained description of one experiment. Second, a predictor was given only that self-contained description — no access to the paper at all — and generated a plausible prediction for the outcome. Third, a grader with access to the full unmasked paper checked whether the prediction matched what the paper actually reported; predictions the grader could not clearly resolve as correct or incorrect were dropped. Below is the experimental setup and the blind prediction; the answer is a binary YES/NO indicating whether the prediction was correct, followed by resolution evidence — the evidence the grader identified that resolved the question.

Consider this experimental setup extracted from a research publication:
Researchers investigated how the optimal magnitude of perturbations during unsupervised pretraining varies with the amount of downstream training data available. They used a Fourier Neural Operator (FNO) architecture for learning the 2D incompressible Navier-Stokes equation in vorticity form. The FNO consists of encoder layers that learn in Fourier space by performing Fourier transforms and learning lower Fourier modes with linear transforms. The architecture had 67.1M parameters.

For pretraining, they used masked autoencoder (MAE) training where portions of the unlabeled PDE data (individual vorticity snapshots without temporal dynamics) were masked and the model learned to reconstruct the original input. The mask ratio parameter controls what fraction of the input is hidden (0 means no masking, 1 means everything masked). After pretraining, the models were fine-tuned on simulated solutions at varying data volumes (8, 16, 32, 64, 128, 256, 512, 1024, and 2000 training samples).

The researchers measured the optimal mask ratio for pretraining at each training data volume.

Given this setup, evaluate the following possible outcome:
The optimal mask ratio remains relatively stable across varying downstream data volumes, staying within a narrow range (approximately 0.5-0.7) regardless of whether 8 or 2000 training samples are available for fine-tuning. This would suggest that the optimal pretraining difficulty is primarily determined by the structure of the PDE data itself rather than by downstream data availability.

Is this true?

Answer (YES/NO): NO